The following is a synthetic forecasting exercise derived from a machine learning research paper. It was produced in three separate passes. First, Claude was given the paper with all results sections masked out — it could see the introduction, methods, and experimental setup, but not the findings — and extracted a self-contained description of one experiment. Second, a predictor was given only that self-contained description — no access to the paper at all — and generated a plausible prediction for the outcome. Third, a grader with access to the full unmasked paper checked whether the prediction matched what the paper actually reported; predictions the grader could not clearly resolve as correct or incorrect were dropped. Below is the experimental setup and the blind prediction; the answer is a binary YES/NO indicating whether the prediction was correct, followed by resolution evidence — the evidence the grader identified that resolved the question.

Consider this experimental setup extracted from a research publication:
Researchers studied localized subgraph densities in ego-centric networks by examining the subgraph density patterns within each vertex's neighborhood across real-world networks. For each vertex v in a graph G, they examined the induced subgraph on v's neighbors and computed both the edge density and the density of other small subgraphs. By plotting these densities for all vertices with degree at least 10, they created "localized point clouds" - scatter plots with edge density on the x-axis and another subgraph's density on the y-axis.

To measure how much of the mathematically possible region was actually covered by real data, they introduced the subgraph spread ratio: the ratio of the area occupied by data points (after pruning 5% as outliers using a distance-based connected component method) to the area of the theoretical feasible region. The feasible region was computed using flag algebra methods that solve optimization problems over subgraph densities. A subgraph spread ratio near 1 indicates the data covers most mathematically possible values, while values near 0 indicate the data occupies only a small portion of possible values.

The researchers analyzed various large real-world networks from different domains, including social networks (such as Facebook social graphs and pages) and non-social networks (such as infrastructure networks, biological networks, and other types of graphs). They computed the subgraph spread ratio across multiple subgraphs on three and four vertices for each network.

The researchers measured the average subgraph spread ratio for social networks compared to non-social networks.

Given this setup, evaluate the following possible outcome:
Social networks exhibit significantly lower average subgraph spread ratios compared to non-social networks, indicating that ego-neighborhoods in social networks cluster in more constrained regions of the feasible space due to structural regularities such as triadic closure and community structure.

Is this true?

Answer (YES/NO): YES